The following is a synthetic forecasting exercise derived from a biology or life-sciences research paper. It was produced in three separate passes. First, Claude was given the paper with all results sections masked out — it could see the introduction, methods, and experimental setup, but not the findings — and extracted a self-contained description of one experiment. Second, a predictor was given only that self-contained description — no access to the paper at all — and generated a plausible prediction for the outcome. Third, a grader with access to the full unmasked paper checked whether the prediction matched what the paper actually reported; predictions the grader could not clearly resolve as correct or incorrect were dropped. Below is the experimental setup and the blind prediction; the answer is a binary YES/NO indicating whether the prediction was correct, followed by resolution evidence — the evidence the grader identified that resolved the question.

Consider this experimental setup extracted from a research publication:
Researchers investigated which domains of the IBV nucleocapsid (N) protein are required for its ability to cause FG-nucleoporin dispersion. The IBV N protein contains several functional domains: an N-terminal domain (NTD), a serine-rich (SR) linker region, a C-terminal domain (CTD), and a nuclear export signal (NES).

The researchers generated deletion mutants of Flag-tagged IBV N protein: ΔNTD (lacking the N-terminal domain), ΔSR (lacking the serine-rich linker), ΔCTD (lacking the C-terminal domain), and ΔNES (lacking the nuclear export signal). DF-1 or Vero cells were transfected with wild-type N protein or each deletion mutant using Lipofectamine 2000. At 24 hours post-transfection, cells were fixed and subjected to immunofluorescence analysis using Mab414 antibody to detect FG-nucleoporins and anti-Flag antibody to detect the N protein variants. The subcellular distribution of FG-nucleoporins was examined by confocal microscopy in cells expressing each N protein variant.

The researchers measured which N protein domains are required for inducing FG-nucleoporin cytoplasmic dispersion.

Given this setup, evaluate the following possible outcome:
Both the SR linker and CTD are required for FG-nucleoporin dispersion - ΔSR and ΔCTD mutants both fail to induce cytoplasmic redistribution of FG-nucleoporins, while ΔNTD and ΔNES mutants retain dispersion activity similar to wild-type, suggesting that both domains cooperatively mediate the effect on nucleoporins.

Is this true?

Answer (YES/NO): NO